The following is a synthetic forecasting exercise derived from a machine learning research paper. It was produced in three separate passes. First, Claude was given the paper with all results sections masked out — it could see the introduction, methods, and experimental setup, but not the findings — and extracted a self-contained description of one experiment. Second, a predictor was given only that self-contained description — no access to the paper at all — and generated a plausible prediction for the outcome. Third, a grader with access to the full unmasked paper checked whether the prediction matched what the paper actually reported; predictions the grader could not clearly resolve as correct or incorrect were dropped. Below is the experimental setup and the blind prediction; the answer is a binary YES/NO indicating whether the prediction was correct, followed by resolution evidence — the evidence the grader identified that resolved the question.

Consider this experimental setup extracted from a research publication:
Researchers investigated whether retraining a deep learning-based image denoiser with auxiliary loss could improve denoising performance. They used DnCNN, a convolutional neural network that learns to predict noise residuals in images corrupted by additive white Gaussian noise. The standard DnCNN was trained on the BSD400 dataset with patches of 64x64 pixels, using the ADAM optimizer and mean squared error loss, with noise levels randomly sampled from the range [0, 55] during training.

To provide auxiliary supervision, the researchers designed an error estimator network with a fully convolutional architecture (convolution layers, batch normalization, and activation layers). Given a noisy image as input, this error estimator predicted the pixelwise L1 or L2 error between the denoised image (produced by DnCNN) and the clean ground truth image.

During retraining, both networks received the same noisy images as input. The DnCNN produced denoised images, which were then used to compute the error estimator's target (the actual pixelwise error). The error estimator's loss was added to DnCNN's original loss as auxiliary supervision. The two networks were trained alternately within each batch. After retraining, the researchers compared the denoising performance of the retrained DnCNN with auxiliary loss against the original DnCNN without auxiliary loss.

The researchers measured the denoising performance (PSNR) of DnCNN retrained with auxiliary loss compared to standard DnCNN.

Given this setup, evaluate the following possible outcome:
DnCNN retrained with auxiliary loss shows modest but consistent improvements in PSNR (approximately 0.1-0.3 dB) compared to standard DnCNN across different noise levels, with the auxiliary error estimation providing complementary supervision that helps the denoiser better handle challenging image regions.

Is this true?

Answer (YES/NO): NO